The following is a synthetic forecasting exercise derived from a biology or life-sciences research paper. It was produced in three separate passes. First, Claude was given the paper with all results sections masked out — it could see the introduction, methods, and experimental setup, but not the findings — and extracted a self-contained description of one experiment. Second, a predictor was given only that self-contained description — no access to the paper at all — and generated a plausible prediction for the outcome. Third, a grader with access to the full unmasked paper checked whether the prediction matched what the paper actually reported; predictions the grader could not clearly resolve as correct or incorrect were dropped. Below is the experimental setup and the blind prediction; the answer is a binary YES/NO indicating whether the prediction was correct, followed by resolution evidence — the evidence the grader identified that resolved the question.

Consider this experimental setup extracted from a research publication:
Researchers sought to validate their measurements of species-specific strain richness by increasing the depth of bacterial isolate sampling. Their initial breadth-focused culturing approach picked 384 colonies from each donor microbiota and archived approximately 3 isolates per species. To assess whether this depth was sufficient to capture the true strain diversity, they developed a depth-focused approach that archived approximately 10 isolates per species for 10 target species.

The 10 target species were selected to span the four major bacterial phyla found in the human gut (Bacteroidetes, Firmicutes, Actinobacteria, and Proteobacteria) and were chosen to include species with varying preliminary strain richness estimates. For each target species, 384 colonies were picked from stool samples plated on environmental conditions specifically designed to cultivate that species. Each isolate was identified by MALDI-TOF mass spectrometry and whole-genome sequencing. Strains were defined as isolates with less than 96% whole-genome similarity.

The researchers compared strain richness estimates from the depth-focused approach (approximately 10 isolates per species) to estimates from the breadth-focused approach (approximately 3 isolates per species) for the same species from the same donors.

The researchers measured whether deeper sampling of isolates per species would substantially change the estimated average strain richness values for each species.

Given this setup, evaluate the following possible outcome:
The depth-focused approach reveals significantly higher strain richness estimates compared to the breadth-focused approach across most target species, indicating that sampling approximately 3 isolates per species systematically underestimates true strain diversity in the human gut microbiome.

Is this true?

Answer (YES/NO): NO